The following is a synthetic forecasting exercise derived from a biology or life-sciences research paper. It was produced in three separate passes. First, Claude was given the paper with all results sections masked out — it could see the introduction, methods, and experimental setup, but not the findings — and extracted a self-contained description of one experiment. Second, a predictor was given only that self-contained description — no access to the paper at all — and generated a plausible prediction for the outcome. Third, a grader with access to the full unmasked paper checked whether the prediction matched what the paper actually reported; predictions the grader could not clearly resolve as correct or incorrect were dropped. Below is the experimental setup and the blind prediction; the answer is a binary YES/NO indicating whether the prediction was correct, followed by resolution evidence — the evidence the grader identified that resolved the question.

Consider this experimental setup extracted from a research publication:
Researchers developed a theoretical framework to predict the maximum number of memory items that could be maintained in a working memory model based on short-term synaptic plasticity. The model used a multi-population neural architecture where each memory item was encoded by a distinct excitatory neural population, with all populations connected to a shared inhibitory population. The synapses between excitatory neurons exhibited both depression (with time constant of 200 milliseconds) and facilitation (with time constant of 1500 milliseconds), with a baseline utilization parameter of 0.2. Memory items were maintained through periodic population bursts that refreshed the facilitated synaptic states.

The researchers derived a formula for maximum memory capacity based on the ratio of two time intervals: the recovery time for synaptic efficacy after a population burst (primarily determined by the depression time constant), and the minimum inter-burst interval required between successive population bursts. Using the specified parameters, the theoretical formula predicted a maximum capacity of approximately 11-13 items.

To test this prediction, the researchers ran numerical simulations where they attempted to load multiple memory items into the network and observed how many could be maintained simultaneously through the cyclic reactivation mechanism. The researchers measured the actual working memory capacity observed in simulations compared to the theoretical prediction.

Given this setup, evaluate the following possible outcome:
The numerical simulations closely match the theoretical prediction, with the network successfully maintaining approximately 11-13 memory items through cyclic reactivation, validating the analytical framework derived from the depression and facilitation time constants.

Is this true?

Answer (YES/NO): NO